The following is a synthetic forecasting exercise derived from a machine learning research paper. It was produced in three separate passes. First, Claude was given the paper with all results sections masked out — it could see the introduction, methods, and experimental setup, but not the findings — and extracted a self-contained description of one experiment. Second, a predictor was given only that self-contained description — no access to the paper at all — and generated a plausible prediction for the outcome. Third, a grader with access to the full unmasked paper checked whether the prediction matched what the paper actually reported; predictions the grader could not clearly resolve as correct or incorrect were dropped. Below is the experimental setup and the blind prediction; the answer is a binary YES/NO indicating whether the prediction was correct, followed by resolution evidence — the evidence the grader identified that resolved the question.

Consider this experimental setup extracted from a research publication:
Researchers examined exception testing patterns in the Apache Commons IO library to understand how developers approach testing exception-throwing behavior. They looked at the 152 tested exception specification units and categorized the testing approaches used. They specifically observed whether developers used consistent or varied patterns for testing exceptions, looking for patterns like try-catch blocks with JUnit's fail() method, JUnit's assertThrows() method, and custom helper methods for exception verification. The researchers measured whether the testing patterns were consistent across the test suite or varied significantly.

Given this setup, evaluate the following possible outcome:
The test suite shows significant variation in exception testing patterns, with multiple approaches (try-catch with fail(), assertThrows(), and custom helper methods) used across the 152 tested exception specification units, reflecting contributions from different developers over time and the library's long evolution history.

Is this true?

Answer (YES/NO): YES